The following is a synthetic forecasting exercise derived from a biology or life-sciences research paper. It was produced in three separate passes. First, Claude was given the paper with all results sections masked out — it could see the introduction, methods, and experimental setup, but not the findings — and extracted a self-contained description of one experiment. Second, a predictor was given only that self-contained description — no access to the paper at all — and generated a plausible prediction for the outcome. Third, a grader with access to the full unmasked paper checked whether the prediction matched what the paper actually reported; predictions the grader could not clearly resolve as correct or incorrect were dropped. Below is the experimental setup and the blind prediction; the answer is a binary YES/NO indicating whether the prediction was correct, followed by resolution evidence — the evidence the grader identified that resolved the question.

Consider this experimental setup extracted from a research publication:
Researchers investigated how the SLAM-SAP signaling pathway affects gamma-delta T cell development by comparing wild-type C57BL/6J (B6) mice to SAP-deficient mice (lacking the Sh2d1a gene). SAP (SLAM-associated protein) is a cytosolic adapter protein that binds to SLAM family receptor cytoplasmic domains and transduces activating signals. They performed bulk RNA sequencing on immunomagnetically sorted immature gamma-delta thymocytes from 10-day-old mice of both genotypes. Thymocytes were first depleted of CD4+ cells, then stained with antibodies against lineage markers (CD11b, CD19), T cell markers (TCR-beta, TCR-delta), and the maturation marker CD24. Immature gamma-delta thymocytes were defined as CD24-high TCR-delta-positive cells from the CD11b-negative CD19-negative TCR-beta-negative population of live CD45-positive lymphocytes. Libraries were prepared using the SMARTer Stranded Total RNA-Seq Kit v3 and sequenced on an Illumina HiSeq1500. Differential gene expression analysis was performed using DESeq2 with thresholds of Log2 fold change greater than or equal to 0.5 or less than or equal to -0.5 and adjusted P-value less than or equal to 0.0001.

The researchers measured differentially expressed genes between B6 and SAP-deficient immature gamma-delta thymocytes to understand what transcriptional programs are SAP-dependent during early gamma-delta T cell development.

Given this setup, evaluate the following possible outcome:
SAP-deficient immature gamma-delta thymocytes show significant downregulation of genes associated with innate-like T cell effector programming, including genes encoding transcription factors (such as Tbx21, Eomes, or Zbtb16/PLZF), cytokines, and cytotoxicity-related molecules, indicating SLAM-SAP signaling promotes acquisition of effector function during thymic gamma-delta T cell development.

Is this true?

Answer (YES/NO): NO